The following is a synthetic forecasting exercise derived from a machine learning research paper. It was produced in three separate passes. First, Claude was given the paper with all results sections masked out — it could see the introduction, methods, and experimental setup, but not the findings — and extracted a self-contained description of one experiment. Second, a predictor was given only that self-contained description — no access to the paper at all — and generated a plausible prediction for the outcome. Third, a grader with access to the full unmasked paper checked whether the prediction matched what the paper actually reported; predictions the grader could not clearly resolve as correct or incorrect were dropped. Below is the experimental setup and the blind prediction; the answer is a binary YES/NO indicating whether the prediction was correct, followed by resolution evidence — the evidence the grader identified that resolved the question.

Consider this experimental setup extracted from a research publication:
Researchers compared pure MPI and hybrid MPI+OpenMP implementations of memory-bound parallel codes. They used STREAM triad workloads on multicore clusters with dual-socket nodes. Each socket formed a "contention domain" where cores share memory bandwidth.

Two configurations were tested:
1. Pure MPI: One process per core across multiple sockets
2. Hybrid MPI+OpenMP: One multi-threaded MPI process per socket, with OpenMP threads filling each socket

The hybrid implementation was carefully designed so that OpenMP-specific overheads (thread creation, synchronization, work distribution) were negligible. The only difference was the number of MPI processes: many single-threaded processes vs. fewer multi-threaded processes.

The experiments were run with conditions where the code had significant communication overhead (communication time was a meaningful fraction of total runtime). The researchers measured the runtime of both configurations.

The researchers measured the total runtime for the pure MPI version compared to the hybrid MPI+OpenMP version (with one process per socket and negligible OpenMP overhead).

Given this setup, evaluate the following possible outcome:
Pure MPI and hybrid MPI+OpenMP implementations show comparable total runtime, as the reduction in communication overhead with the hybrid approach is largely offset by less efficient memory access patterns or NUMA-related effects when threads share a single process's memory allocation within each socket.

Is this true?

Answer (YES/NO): NO